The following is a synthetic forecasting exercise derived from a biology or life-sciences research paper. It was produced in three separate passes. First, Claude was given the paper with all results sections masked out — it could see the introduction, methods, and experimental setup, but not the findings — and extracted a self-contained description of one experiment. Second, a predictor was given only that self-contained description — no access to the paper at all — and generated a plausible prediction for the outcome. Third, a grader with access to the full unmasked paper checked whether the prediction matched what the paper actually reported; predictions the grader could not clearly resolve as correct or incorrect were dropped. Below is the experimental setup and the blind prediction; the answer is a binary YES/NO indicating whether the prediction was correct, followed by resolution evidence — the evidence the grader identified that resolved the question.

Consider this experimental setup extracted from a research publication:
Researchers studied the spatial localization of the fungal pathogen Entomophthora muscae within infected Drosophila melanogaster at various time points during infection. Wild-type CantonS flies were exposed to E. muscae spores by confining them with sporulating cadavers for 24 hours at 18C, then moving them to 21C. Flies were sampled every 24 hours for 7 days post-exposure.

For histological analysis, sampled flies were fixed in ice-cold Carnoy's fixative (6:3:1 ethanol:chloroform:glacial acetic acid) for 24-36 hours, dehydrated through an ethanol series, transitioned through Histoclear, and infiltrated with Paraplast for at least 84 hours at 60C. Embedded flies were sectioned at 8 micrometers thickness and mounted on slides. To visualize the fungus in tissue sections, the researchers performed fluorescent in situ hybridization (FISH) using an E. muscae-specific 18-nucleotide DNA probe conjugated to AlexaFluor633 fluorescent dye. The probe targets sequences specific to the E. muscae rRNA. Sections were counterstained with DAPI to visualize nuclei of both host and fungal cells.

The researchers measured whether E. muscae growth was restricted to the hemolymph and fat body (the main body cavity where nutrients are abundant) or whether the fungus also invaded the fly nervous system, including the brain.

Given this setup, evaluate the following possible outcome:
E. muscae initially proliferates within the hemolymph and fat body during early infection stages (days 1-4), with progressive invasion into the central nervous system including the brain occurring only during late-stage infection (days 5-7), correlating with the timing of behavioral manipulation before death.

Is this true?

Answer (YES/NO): NO